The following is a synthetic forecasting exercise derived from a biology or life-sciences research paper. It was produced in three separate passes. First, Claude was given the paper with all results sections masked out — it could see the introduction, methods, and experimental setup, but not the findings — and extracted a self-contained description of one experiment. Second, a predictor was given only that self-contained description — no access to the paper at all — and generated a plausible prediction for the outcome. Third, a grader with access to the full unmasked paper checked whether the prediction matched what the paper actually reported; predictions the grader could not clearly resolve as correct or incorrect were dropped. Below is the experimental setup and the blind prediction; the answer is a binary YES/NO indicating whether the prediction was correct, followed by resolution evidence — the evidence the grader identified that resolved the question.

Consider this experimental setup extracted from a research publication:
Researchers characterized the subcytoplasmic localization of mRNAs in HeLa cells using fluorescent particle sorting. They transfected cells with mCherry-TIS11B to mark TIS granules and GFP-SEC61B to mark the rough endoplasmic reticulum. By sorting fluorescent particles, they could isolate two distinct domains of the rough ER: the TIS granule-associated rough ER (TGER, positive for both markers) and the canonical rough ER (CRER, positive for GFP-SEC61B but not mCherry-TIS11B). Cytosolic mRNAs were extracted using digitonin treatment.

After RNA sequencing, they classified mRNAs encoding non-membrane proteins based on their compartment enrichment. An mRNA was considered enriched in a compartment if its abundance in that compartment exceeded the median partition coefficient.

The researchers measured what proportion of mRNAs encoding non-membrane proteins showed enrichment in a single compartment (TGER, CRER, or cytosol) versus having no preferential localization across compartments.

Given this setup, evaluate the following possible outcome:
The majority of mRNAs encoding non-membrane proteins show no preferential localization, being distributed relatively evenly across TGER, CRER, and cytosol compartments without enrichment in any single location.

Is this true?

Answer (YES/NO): NO